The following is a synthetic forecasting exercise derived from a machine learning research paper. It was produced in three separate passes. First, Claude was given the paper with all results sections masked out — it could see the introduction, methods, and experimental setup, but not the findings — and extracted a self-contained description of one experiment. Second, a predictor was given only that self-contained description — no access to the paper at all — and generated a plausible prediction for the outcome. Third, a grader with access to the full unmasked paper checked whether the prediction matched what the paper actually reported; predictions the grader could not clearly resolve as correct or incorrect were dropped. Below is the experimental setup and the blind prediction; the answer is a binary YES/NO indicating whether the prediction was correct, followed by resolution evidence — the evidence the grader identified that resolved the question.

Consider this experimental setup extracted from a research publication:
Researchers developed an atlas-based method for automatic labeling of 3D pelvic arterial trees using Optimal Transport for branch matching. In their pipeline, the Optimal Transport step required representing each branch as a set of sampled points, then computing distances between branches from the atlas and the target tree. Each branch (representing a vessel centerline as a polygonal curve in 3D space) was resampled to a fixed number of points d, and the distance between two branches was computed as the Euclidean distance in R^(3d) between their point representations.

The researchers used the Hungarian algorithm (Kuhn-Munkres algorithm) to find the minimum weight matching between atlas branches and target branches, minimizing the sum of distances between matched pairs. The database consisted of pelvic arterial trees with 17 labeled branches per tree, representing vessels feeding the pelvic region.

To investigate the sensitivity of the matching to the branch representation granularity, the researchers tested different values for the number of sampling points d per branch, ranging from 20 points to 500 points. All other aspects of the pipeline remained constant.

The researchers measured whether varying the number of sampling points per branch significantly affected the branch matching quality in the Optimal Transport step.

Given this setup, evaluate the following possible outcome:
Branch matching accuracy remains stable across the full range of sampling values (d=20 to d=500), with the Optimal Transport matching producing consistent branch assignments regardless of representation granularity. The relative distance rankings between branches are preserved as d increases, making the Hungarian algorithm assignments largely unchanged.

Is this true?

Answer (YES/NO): YES